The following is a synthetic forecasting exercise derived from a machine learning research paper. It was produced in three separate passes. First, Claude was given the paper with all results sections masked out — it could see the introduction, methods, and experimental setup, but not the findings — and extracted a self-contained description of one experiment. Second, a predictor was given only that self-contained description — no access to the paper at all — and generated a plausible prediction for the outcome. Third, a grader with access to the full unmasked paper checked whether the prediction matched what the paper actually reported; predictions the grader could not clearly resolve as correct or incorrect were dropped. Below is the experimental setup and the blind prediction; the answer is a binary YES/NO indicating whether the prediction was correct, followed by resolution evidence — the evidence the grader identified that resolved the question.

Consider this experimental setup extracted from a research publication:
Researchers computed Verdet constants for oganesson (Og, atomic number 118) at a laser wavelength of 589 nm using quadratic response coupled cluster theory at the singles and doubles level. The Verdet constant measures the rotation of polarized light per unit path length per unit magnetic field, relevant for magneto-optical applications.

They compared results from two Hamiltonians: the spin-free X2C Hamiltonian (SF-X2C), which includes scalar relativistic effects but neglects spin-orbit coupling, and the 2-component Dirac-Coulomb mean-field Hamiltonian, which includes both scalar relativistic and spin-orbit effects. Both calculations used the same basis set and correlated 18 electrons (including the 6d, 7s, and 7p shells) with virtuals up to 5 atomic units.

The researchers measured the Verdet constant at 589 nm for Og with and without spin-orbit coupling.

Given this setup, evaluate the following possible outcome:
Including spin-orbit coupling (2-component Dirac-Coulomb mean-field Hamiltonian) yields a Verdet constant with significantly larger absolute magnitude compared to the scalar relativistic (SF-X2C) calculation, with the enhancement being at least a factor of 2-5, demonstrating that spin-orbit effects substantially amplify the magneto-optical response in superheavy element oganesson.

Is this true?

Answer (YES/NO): YES